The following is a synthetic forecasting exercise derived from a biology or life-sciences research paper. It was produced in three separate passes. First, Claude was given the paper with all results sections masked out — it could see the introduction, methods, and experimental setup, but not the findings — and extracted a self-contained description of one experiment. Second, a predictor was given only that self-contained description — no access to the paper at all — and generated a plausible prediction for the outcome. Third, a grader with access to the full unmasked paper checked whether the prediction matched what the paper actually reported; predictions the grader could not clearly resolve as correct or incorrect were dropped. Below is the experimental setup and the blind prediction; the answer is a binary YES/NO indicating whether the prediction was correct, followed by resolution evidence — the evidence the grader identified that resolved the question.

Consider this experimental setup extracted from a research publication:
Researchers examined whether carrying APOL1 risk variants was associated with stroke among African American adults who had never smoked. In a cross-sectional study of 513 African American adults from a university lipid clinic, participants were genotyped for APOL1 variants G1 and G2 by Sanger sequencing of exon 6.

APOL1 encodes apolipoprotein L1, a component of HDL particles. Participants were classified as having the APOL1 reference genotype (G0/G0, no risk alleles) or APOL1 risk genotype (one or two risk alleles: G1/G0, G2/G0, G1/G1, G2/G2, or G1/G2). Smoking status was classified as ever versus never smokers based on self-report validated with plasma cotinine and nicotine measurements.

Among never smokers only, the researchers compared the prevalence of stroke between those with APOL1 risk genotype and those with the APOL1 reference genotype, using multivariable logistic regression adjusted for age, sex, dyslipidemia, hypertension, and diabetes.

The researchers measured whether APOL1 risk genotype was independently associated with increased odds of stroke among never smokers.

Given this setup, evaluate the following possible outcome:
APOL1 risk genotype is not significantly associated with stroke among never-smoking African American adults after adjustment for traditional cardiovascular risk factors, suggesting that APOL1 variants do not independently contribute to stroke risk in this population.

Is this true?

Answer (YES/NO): YES